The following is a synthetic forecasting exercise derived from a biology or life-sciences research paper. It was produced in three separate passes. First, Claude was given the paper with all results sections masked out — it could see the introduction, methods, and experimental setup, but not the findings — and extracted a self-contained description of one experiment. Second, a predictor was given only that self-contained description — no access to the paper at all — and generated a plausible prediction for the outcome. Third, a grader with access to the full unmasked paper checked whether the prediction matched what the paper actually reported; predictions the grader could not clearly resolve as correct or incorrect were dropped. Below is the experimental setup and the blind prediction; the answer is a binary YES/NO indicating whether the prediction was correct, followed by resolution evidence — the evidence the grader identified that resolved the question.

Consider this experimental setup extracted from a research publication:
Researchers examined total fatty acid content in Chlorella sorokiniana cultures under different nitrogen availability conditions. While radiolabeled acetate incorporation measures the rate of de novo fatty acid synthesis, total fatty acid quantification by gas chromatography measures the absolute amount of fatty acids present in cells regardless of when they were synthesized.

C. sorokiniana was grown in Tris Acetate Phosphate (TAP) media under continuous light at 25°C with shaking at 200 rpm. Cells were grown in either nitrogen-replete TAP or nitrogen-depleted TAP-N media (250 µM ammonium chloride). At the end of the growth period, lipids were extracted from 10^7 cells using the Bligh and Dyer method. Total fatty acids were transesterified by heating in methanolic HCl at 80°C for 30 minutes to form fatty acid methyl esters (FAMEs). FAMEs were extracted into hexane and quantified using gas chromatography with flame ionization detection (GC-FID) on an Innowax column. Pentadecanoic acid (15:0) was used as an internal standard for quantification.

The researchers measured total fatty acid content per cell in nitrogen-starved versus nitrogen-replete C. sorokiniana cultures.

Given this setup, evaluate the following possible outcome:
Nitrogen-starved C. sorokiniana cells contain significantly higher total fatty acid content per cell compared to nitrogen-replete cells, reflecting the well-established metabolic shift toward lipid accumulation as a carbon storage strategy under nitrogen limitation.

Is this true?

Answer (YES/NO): NO